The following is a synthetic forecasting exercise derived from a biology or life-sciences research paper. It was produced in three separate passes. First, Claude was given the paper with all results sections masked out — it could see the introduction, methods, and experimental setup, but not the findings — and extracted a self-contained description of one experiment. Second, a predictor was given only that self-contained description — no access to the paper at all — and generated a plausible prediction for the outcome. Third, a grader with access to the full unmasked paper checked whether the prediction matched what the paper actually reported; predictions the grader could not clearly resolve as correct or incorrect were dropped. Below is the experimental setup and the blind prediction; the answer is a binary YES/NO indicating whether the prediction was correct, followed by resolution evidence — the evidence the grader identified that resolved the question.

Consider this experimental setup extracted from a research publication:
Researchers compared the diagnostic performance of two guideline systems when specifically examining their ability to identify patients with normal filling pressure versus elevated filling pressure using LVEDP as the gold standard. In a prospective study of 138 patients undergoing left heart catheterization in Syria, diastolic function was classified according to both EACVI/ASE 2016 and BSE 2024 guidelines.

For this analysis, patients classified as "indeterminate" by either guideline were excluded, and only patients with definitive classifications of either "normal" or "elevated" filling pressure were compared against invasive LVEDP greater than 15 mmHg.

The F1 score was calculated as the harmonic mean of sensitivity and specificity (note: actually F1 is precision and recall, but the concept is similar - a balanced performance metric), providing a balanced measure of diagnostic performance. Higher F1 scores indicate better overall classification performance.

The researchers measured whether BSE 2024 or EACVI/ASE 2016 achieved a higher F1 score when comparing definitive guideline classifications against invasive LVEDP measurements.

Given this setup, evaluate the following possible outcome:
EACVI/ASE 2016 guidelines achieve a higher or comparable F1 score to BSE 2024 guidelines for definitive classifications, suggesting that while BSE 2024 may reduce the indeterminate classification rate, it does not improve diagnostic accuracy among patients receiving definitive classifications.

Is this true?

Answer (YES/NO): YES